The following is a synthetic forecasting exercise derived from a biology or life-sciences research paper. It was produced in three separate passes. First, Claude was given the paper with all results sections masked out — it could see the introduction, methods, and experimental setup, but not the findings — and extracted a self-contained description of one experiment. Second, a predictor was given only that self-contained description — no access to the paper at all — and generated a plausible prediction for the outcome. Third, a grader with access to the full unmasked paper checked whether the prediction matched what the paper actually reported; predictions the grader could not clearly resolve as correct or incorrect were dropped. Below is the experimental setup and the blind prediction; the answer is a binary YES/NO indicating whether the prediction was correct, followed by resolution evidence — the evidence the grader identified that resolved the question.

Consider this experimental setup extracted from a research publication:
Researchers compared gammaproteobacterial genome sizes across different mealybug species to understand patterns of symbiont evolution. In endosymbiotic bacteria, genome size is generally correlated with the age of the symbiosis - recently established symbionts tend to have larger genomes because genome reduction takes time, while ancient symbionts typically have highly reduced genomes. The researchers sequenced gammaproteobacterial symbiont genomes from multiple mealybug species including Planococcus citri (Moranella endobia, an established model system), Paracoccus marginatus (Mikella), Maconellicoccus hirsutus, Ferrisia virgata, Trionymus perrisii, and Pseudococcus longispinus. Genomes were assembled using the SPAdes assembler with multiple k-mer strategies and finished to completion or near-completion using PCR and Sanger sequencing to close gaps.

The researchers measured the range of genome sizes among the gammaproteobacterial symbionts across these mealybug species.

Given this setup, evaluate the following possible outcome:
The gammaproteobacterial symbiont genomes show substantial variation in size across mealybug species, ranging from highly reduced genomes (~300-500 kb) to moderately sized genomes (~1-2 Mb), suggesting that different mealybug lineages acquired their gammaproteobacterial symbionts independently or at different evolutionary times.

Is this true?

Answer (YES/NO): NO